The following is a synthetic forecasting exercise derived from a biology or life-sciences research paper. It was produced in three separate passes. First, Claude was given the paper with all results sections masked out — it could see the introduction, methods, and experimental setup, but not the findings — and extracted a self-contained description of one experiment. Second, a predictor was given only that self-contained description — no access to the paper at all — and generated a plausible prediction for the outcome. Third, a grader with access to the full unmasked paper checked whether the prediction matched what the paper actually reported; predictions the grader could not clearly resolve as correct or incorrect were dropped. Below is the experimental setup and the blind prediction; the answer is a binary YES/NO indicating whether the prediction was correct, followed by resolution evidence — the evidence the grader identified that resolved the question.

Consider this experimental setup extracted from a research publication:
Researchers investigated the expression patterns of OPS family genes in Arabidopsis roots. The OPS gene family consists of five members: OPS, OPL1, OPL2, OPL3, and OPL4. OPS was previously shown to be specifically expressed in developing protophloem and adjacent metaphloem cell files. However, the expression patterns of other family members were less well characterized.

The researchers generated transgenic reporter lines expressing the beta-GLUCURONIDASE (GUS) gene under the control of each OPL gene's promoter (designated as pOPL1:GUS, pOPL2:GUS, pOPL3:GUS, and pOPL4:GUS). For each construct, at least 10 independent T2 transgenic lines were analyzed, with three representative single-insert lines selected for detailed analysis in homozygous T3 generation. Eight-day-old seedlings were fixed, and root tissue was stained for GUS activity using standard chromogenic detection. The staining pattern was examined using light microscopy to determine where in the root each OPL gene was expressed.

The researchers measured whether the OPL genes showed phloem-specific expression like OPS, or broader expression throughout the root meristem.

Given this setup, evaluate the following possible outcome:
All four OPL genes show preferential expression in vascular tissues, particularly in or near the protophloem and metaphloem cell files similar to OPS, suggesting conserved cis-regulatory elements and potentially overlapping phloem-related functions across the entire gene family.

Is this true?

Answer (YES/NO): NO